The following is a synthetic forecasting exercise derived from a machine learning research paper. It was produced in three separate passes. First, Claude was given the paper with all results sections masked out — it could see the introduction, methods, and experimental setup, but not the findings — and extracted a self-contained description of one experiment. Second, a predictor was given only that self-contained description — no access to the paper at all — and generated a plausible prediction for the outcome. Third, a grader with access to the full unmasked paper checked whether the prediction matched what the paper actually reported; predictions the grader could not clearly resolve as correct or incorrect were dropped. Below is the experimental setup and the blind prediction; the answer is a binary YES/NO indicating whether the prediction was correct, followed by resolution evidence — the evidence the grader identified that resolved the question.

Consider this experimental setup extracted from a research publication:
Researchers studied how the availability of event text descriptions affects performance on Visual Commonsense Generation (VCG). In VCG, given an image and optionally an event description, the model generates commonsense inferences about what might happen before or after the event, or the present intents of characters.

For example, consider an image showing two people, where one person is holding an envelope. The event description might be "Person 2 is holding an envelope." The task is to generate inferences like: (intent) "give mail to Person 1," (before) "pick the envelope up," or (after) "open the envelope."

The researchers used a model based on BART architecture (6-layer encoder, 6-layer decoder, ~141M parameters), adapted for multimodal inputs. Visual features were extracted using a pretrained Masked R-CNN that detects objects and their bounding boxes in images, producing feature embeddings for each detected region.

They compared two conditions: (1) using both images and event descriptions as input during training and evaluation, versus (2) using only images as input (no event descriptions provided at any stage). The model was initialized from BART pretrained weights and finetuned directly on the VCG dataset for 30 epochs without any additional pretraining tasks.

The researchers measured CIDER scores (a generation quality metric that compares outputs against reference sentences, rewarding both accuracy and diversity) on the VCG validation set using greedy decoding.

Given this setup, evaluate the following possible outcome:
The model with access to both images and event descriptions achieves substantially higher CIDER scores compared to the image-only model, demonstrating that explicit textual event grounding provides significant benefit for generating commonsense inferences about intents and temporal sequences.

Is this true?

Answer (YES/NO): YES